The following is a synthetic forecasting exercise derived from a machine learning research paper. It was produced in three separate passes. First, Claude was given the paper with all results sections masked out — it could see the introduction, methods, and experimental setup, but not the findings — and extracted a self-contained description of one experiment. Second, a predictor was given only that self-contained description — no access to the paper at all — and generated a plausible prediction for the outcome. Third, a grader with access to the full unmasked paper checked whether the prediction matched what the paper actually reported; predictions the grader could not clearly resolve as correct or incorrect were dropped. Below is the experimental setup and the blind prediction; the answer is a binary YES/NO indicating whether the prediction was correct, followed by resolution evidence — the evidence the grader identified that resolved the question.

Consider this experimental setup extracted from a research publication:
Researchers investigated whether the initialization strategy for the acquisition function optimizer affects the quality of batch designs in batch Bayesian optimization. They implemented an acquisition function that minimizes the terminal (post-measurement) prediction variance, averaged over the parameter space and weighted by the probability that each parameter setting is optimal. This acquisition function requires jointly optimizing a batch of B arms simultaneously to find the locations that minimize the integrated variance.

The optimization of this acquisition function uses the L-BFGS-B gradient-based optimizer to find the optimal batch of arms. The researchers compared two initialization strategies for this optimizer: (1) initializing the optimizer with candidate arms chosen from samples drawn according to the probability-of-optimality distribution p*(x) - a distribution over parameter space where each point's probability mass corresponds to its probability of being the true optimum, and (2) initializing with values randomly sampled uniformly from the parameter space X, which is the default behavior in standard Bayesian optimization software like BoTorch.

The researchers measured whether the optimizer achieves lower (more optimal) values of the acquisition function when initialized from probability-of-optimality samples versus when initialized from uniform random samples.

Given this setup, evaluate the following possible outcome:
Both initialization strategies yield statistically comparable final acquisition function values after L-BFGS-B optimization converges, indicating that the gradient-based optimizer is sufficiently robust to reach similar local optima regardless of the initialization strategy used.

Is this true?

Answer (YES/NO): NO